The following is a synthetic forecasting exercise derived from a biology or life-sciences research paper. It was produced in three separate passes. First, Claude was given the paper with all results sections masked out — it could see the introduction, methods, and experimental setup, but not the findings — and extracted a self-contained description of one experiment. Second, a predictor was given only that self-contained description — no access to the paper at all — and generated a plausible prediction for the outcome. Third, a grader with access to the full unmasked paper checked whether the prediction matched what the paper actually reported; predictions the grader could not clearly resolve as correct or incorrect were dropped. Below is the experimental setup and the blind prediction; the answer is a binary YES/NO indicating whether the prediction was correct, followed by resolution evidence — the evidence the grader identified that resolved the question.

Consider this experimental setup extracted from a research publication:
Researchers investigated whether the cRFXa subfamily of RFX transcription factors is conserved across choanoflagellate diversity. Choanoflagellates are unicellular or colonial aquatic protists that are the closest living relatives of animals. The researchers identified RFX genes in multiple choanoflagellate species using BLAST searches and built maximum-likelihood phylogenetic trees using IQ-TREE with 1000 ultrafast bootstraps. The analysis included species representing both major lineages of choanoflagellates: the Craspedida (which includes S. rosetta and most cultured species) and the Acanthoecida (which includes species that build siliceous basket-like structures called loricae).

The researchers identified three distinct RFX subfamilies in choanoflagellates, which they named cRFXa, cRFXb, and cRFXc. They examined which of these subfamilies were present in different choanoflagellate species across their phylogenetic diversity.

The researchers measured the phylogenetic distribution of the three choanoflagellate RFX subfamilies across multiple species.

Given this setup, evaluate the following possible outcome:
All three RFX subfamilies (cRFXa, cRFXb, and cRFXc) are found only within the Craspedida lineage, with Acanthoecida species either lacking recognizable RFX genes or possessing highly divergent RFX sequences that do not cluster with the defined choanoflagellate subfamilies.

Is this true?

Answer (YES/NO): NO